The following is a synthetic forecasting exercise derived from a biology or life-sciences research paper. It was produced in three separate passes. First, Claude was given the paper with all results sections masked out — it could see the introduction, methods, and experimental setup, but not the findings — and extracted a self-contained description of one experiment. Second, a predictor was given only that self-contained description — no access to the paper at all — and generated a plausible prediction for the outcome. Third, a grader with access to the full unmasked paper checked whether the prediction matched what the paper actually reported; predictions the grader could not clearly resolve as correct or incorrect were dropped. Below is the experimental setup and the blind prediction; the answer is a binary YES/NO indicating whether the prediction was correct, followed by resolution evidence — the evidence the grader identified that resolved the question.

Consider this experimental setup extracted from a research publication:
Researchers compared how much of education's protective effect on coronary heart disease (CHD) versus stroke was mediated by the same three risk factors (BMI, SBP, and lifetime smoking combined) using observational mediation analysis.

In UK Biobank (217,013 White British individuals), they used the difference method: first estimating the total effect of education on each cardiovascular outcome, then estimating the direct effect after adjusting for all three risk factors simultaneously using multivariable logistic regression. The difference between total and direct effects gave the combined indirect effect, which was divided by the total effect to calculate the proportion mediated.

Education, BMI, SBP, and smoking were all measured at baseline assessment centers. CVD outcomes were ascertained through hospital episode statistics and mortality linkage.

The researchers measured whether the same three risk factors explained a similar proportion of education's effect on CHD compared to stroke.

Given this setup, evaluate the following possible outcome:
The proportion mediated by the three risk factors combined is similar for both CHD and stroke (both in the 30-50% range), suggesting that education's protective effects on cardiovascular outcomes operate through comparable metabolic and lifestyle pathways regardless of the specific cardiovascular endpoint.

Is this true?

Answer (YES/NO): YES